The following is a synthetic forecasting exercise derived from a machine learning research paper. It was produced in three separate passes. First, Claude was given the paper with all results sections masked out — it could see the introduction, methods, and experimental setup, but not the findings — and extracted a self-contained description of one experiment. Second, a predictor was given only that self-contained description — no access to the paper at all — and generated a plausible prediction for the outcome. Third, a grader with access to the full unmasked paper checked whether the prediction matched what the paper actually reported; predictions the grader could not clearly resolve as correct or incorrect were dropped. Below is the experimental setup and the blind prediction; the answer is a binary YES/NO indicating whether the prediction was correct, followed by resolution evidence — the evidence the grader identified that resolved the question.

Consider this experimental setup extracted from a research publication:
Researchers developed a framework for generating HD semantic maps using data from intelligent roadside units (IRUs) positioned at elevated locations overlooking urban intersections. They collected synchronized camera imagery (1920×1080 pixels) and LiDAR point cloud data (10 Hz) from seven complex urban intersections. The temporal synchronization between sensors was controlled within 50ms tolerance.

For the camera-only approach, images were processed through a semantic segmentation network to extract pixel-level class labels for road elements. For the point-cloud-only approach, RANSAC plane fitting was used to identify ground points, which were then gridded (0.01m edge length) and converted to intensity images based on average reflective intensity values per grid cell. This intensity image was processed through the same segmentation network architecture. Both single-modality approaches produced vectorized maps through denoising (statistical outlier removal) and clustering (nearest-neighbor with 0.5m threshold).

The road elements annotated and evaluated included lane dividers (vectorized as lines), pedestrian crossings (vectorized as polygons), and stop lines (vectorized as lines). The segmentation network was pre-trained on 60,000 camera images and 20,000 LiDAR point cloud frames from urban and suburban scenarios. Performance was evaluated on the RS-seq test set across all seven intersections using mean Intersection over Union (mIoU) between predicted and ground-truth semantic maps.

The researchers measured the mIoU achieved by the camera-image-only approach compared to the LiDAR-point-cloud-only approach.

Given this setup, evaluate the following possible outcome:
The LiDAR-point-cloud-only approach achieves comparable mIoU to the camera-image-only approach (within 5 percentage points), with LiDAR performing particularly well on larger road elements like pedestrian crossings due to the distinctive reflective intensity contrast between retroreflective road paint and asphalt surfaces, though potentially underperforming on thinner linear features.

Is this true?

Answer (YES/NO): NO